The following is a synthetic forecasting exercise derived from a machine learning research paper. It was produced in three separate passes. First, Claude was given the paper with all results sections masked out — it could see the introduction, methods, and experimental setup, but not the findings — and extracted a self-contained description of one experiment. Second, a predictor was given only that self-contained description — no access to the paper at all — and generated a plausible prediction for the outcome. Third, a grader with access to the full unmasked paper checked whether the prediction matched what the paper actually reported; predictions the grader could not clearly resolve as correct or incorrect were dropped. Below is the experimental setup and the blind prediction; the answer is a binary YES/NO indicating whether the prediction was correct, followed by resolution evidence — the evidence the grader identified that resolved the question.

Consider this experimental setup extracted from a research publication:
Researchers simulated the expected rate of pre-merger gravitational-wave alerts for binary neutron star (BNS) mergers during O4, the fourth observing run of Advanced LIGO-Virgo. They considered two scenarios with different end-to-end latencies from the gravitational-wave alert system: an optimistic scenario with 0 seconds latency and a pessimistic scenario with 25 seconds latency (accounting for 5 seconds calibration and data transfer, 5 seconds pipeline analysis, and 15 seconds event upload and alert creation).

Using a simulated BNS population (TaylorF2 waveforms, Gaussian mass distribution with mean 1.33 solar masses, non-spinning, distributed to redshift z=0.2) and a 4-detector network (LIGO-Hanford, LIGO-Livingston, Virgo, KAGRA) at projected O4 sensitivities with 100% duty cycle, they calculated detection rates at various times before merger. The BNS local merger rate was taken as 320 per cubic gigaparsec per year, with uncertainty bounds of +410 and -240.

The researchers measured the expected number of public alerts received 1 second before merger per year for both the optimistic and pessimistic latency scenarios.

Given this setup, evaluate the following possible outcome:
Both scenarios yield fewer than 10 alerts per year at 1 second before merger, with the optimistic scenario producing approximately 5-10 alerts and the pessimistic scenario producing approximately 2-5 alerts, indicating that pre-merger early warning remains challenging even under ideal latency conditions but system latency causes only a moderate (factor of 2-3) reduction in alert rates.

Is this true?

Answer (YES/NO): NO